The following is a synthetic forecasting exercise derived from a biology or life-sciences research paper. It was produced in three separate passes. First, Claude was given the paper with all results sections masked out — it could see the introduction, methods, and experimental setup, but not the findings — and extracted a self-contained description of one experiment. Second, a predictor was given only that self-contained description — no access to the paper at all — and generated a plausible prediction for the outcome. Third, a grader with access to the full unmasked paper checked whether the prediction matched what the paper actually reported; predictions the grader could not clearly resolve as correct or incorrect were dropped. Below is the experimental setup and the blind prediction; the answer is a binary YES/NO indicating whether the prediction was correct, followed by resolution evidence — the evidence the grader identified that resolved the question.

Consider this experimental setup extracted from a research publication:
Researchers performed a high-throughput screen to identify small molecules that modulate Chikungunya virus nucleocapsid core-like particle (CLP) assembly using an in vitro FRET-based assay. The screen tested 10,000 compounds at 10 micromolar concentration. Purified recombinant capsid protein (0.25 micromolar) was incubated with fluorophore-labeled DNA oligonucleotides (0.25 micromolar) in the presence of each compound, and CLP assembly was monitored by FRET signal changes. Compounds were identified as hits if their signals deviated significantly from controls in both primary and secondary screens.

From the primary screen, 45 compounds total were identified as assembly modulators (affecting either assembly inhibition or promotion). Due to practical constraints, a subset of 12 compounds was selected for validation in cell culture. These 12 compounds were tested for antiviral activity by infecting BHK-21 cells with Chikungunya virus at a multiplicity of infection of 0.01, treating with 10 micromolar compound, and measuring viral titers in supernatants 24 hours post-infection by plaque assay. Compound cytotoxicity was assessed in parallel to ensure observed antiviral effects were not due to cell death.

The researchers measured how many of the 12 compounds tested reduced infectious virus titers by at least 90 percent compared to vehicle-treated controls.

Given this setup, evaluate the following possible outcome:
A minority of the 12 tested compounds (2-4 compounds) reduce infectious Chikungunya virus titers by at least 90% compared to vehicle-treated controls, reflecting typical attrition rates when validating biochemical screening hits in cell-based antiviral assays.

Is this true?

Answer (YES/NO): YES